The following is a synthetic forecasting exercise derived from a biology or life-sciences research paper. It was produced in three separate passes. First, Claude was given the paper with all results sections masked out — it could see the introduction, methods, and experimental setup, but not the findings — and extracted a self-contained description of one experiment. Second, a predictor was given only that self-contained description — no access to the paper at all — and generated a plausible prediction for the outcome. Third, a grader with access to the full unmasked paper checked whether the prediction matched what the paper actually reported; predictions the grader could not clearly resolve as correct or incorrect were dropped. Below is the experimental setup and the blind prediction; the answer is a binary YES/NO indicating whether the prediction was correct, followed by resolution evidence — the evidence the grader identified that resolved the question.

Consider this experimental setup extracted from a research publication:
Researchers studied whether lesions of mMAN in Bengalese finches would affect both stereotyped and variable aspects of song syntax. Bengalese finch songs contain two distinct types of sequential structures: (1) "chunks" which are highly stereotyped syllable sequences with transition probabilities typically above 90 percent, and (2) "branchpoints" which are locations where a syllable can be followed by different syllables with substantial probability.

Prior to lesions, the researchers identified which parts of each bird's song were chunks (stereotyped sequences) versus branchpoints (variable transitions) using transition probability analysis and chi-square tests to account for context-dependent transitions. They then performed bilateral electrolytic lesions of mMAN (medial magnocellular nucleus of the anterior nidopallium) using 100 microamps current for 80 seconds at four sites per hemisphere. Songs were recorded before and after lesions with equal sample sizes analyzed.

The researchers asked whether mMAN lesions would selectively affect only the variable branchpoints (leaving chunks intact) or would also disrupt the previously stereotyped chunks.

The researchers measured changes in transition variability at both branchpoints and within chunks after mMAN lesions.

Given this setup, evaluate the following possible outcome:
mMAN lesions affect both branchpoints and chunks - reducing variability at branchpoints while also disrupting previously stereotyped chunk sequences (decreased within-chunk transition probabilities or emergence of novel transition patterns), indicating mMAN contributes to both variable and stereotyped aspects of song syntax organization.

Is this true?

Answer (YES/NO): NO